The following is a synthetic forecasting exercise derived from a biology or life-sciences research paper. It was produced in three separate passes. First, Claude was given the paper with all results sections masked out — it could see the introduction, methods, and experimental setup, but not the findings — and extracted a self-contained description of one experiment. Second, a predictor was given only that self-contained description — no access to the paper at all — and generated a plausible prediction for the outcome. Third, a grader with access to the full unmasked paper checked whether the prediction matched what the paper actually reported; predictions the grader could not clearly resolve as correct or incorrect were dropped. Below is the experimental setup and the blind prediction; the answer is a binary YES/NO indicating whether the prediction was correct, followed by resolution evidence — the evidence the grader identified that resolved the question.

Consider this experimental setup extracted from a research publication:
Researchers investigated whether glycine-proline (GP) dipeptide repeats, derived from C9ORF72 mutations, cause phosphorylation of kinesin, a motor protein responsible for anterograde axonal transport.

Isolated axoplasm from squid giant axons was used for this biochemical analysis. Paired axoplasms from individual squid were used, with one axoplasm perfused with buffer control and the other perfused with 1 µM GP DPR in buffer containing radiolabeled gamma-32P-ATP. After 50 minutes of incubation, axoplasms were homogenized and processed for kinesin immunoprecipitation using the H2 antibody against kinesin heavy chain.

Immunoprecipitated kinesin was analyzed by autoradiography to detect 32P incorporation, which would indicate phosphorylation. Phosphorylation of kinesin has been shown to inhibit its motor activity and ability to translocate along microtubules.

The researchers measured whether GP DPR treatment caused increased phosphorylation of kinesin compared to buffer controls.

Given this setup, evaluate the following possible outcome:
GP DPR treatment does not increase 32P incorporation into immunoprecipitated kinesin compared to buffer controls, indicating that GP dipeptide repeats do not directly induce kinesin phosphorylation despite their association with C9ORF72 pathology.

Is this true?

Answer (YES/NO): NO